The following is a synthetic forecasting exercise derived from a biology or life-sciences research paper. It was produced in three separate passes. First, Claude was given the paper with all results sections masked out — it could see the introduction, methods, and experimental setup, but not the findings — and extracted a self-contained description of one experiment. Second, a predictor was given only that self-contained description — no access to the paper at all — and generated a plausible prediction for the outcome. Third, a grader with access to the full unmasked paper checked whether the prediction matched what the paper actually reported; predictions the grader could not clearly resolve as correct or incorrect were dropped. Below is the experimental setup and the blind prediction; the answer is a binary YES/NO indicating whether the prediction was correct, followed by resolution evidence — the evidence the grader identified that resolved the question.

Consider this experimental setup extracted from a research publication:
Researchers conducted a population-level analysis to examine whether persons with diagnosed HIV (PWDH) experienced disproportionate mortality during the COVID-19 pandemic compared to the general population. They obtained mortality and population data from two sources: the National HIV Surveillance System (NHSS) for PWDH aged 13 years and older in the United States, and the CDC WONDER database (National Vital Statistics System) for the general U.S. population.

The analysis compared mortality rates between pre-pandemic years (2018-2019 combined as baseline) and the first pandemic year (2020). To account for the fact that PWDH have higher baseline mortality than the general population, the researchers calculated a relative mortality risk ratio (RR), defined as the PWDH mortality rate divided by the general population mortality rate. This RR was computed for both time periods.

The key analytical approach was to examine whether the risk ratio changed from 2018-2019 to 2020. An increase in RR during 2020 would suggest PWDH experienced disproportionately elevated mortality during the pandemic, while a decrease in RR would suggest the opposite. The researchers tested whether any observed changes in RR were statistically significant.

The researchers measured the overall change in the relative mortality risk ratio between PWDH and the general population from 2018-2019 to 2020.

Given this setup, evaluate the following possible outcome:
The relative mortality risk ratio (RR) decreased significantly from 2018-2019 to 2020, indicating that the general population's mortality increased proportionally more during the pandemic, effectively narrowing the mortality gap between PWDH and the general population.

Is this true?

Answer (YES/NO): YES